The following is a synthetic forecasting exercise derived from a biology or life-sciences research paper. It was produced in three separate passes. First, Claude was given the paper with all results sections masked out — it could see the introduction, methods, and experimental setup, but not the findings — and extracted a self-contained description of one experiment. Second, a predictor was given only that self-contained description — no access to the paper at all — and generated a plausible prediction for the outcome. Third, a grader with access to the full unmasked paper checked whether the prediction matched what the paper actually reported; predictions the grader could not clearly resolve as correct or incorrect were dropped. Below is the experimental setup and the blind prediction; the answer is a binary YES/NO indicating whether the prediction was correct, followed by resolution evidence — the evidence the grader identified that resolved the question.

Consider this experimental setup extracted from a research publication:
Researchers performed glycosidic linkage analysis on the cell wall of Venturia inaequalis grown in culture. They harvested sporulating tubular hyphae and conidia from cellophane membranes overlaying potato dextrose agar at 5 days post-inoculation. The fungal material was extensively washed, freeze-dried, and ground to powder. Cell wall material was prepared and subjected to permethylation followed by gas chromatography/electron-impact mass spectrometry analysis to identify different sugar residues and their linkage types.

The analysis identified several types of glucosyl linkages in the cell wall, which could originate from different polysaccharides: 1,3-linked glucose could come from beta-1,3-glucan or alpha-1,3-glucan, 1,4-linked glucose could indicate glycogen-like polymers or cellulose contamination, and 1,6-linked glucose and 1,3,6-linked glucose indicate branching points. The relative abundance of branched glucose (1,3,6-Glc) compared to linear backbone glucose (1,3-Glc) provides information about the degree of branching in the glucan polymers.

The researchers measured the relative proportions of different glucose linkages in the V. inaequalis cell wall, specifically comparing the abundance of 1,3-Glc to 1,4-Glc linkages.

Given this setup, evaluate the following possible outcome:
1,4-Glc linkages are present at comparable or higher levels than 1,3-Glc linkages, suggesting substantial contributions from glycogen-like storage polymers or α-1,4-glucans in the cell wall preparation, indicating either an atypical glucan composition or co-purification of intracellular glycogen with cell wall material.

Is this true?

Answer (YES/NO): NO